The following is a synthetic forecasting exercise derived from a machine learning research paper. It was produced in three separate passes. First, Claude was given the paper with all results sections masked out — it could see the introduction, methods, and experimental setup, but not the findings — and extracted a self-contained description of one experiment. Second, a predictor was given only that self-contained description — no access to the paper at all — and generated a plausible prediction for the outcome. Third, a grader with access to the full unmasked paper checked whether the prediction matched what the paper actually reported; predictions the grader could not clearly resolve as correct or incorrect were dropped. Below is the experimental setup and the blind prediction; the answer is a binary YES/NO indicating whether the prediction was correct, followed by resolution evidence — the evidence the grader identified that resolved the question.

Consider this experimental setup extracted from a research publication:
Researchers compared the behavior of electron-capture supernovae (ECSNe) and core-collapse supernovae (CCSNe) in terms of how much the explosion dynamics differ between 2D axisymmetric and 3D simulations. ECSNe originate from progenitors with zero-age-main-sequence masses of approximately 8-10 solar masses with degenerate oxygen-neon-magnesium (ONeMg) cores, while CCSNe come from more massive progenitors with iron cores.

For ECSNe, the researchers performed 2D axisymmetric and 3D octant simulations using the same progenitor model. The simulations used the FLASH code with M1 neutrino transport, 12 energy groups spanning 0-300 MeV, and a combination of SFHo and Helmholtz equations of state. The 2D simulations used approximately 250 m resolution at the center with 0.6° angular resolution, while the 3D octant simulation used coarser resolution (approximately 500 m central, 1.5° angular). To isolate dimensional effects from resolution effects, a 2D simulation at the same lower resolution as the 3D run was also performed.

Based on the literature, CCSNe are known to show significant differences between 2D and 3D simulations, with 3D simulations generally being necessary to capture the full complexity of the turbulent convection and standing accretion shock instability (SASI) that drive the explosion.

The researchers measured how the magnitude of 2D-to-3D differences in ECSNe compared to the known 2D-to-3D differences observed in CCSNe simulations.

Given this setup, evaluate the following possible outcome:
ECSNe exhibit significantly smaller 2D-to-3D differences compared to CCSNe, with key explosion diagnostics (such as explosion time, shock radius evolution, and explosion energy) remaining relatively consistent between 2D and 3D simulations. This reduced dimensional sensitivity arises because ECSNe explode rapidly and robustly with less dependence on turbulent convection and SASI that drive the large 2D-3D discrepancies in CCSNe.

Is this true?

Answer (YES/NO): YES